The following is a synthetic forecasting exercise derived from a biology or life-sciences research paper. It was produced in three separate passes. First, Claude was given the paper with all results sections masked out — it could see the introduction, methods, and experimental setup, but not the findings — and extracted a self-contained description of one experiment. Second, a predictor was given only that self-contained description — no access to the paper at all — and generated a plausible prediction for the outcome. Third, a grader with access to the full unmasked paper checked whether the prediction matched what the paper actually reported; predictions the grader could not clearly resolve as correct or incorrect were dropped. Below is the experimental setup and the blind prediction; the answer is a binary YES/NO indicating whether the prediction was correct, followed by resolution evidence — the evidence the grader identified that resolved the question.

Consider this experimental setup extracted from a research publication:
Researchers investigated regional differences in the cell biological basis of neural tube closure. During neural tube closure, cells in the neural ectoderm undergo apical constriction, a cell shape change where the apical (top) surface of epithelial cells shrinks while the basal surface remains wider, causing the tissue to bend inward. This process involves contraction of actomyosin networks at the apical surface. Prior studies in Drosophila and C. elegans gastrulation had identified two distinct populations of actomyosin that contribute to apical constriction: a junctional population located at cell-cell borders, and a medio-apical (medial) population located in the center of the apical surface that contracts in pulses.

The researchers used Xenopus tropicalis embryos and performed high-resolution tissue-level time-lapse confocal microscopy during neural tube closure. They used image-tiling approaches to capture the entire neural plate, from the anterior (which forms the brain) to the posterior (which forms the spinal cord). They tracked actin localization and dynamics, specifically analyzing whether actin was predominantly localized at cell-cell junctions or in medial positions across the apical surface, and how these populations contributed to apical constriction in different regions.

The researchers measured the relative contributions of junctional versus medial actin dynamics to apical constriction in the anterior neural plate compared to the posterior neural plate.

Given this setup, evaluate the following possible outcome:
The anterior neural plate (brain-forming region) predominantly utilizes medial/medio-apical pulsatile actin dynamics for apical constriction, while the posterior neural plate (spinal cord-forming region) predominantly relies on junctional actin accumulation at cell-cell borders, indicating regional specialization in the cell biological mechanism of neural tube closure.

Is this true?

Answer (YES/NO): NO